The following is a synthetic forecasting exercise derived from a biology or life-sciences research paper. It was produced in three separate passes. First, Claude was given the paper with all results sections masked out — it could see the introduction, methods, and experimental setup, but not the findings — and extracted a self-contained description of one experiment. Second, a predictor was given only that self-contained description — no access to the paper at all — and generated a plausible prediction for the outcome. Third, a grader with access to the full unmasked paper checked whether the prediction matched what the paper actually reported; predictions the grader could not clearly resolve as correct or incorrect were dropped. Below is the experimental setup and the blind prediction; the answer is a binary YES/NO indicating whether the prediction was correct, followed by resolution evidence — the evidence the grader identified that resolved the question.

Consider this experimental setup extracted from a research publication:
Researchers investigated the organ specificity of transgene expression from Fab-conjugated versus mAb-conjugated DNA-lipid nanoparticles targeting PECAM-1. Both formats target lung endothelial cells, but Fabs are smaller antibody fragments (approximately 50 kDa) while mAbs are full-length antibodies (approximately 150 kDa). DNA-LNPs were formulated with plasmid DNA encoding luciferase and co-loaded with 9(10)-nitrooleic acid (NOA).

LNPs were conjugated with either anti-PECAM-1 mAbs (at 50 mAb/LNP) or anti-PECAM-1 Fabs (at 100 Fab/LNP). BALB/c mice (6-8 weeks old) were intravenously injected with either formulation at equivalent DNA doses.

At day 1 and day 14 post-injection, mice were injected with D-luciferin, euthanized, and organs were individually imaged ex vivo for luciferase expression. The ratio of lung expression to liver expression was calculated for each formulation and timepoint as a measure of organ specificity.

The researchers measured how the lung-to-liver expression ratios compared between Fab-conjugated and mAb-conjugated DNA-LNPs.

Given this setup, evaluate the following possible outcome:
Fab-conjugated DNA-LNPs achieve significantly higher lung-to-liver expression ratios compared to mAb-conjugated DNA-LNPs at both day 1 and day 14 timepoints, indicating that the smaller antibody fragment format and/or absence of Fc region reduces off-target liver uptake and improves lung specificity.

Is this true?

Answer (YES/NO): YES